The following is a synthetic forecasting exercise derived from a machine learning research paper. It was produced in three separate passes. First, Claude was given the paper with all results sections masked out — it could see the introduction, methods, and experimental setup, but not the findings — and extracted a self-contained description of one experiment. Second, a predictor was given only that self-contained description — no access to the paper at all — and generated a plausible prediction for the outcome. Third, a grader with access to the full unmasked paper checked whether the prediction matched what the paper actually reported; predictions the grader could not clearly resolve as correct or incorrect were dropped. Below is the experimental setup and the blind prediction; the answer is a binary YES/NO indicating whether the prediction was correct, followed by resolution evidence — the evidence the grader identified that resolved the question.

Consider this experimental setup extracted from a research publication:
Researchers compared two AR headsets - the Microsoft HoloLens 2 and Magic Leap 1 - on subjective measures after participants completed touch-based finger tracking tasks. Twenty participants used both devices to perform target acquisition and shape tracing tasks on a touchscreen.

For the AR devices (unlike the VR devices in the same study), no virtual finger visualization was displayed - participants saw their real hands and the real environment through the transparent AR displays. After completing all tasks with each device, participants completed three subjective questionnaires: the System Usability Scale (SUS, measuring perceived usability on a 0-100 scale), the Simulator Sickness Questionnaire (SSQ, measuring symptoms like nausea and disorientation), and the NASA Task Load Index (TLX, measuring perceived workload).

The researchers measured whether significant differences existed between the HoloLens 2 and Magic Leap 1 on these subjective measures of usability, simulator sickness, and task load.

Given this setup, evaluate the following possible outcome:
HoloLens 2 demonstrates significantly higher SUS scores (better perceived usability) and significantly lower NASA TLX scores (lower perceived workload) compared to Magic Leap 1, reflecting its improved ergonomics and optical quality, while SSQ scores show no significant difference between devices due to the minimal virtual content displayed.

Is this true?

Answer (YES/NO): NO